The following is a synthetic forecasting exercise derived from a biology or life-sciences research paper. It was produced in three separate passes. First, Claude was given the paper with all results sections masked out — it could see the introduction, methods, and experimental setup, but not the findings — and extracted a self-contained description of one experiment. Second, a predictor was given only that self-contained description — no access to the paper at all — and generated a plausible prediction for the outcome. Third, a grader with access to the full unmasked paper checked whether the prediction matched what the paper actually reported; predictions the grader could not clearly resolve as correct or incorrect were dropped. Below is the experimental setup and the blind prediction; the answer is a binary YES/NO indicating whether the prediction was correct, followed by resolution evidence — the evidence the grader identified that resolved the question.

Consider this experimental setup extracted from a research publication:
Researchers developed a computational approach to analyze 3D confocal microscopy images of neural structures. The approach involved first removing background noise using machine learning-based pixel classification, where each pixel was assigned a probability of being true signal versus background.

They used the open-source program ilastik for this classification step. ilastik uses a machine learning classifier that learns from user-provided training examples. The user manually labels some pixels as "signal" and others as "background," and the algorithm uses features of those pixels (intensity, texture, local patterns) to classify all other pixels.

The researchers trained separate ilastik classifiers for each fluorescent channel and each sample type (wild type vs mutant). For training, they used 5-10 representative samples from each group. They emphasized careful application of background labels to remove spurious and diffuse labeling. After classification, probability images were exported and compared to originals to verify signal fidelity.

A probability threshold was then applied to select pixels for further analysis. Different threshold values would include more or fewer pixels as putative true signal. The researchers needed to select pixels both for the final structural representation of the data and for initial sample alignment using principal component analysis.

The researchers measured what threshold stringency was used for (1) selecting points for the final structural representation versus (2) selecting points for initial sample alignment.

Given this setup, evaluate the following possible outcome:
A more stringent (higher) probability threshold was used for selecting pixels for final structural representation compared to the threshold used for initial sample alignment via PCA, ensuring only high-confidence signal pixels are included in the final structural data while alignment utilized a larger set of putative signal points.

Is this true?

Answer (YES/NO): NO